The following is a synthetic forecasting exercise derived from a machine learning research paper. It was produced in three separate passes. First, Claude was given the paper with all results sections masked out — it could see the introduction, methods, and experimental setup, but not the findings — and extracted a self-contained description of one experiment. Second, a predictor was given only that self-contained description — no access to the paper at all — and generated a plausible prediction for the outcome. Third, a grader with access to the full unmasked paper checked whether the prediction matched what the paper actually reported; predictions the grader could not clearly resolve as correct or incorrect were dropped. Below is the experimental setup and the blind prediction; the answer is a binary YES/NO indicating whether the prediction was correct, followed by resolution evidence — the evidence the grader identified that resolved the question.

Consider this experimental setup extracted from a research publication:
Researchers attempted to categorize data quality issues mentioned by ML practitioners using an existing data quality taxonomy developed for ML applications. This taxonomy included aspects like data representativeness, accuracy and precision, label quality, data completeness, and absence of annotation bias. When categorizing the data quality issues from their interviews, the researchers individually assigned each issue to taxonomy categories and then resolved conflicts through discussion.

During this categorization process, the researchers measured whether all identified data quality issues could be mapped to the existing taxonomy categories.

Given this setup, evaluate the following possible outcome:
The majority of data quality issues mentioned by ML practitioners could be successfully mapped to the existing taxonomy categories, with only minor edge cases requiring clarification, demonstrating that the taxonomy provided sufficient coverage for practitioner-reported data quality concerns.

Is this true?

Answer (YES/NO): NO